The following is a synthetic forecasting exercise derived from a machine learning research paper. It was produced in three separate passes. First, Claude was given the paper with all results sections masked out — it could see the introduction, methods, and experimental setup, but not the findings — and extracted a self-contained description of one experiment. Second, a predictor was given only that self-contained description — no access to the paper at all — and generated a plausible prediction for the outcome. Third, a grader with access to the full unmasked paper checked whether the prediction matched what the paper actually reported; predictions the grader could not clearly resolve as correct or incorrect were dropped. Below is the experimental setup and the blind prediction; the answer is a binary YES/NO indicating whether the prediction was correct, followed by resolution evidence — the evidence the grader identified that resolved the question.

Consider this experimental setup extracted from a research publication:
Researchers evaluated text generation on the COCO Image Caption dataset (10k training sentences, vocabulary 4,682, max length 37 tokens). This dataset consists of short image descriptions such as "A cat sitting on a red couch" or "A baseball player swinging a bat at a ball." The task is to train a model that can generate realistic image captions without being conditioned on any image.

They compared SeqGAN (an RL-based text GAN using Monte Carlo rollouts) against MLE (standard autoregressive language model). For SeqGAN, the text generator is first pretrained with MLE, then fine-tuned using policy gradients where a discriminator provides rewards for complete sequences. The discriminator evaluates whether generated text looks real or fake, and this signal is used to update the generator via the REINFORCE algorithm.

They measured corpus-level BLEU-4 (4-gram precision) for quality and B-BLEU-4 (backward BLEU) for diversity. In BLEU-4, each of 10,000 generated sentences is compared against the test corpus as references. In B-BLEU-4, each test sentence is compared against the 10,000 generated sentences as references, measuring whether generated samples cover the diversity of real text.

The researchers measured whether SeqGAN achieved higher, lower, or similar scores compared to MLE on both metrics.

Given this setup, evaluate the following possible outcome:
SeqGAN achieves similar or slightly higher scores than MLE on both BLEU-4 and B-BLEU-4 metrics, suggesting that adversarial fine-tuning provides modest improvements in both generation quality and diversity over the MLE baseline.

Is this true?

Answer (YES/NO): NO